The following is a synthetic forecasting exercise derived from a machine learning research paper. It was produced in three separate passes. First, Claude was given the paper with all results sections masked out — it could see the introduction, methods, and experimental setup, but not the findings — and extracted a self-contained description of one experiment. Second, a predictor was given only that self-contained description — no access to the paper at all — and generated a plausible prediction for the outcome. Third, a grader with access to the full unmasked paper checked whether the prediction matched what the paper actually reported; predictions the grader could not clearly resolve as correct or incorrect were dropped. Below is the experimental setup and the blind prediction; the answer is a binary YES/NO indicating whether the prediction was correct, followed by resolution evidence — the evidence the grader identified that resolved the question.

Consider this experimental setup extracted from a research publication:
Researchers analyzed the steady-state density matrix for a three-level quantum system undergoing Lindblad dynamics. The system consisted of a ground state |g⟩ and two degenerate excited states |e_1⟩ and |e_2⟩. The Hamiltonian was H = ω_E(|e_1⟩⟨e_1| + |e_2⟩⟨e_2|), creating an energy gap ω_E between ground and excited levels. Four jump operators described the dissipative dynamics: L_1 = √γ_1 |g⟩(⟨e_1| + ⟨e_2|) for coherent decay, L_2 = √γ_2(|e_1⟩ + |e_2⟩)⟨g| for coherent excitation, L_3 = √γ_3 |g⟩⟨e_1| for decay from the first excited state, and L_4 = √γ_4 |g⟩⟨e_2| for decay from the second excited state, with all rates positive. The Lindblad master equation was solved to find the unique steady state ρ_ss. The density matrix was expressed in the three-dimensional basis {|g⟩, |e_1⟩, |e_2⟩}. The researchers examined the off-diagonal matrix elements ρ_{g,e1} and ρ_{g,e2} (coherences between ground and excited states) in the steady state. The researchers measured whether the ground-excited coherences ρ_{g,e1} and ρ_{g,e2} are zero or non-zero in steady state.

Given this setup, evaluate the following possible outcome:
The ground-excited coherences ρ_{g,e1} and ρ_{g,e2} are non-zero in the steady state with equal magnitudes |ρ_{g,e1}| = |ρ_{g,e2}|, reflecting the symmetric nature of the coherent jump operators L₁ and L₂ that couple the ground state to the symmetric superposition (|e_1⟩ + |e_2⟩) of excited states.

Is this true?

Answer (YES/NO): NO